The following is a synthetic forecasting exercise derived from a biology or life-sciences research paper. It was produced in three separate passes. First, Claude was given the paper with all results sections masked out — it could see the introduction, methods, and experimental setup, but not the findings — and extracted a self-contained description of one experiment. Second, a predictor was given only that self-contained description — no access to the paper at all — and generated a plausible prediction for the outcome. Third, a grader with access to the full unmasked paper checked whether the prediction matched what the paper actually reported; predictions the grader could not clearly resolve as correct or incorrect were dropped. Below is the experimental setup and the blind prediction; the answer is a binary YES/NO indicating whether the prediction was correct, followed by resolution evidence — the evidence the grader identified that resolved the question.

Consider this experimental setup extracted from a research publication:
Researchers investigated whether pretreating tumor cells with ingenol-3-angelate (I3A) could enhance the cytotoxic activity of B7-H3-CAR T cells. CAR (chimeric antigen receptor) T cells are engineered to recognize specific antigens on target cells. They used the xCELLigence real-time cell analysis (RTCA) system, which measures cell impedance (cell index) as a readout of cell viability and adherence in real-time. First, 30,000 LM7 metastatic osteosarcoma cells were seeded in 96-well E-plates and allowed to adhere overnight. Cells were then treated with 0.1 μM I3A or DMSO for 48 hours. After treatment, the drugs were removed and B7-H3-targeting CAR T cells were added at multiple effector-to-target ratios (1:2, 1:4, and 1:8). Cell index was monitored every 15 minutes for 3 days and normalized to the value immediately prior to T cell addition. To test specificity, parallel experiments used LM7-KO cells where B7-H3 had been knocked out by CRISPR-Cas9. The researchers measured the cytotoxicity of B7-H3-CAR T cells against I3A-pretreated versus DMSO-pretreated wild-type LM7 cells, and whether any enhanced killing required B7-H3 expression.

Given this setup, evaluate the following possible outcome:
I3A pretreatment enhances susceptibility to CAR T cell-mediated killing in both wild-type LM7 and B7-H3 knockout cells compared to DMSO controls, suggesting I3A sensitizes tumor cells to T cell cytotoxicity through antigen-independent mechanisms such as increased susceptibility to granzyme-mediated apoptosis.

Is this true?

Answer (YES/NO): NO